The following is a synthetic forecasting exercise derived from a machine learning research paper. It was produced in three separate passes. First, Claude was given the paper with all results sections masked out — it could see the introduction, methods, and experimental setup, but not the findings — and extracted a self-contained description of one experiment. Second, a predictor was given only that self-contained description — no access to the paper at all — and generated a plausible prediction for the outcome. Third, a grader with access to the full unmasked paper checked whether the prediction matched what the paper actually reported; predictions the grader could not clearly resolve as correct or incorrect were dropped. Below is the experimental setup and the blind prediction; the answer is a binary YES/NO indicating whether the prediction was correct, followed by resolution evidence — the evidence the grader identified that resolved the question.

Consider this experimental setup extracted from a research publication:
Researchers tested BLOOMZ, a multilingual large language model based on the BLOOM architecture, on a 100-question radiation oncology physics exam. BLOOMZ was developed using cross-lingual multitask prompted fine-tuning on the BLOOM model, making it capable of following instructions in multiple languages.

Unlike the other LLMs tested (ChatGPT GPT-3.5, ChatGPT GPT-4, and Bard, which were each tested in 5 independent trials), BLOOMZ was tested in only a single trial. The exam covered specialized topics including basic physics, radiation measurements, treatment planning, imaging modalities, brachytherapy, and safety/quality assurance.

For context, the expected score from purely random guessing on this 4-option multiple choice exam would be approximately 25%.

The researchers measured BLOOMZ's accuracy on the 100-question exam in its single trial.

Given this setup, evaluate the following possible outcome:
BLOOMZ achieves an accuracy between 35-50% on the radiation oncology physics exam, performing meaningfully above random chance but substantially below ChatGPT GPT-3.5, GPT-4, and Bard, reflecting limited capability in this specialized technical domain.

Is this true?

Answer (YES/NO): NO